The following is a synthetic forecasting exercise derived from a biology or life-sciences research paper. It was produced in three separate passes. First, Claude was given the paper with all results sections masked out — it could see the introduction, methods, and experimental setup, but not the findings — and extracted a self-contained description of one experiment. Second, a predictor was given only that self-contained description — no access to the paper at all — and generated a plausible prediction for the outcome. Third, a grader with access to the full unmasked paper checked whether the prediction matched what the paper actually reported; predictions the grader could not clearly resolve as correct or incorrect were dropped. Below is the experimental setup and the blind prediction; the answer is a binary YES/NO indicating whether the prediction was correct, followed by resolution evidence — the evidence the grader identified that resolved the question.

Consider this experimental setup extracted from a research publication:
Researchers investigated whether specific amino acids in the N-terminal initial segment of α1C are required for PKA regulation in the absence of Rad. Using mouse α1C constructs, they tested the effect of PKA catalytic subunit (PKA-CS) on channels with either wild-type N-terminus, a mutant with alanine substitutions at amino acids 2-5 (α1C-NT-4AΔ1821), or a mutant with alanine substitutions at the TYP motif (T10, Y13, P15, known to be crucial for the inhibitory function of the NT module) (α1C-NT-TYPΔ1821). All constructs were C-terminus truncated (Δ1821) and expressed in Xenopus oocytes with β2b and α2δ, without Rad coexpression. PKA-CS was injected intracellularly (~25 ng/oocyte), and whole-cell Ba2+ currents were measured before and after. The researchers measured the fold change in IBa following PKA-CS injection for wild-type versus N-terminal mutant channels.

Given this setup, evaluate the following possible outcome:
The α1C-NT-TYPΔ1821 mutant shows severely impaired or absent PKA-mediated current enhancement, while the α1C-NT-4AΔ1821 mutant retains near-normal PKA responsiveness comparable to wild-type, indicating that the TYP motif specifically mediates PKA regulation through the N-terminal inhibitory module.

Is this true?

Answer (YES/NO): NO